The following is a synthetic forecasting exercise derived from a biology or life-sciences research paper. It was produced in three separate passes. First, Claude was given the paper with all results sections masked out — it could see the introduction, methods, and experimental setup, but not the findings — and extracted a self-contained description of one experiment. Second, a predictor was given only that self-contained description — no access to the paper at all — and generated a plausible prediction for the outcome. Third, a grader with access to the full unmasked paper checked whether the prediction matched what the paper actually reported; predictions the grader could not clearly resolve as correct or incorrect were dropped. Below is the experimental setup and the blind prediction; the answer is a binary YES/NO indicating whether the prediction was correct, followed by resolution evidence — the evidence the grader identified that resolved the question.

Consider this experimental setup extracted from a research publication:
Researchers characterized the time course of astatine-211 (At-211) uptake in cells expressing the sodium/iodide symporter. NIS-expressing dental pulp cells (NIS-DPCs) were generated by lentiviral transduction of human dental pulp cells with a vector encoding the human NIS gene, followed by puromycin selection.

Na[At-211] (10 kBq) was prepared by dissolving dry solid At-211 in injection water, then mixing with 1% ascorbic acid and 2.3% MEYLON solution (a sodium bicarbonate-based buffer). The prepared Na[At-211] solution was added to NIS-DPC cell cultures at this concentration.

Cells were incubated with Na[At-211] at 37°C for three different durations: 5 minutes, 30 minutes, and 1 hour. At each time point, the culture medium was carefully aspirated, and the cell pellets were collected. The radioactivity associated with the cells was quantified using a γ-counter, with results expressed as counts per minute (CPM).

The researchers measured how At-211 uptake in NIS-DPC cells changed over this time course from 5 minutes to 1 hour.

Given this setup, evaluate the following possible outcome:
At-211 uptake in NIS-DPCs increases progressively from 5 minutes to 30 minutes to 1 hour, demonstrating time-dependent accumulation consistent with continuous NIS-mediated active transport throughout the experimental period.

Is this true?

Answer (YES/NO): NO